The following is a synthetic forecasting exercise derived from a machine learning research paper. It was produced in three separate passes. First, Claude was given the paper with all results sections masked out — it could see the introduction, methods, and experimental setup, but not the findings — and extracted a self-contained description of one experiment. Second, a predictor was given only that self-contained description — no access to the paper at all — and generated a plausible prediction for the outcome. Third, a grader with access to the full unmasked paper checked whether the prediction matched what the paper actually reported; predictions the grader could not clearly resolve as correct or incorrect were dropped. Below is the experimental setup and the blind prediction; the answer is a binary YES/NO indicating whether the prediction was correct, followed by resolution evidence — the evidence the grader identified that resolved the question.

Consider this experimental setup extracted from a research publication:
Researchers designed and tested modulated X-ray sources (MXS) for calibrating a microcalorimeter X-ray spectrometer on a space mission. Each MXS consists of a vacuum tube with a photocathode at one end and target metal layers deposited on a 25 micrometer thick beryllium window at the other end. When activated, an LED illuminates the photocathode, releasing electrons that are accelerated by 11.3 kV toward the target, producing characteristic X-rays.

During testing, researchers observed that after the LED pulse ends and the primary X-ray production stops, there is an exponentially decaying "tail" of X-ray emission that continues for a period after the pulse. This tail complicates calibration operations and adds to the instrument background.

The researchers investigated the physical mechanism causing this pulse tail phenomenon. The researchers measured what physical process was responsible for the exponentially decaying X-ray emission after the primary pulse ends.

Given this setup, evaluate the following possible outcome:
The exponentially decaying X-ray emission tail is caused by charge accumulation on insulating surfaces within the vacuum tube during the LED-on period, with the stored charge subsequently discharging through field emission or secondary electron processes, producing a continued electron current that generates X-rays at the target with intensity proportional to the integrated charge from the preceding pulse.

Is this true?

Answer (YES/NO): NO